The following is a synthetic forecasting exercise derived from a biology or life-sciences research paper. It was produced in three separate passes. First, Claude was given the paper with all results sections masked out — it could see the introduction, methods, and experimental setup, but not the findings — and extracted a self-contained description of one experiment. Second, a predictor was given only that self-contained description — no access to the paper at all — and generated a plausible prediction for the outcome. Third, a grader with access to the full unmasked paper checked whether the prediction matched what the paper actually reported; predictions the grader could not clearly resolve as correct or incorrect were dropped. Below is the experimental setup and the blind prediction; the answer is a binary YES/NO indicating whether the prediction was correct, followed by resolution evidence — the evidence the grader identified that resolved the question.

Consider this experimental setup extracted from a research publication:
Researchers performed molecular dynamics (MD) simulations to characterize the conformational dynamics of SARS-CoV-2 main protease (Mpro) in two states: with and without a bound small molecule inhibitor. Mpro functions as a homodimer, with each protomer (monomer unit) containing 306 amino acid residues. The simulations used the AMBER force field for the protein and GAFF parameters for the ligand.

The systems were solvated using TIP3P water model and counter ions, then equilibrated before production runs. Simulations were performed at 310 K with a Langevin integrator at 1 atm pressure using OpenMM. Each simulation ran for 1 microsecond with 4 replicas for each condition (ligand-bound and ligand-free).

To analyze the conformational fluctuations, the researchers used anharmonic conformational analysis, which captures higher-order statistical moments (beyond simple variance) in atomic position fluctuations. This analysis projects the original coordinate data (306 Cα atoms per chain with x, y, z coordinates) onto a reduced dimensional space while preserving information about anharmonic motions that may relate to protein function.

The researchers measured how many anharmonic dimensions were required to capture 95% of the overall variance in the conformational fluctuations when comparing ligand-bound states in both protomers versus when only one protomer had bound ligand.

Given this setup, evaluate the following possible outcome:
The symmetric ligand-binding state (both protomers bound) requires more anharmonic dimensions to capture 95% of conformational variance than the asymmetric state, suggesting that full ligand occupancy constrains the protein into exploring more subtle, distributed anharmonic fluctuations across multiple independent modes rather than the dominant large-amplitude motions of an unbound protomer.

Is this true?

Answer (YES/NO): NO